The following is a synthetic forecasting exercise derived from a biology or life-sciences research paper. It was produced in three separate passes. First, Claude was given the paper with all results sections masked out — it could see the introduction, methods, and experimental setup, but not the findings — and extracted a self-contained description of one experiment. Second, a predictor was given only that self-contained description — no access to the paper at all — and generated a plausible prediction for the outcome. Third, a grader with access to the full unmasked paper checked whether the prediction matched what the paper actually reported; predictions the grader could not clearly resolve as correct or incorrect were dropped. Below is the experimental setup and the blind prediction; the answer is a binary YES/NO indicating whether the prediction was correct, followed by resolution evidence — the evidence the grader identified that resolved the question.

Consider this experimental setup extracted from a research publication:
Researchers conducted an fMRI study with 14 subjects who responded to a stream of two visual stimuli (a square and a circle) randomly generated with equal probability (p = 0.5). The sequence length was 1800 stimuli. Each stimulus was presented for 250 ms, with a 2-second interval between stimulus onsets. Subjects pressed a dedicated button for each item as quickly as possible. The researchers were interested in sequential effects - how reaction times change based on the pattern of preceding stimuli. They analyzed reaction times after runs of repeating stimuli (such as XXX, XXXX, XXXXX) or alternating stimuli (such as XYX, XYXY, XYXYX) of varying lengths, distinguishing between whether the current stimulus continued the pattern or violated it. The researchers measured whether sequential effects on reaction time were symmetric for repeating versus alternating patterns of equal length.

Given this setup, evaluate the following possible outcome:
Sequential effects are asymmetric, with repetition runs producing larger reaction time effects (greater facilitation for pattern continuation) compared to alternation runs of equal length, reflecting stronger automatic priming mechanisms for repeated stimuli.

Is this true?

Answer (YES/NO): NO